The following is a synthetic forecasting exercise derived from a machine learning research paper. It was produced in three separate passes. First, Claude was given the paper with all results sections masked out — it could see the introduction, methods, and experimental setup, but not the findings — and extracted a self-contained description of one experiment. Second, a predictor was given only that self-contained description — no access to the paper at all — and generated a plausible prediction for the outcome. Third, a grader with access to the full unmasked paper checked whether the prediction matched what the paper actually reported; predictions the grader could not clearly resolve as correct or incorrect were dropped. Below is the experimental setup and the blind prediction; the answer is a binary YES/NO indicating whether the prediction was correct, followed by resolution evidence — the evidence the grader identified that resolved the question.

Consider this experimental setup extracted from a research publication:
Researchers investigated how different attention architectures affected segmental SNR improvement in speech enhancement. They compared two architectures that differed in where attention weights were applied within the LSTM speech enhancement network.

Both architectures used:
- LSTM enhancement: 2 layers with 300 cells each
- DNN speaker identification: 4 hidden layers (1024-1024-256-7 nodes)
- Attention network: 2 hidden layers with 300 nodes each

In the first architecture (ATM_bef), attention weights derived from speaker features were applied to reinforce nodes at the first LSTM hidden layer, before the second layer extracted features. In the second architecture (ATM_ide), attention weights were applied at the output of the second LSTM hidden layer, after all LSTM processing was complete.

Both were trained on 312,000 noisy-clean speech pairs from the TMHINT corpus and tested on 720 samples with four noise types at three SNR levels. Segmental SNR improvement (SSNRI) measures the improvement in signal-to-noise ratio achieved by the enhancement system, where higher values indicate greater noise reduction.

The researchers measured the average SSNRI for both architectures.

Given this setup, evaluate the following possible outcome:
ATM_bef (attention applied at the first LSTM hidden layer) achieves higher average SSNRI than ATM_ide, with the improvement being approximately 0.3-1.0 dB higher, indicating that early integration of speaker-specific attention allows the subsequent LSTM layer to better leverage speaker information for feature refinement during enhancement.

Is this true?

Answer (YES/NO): NO